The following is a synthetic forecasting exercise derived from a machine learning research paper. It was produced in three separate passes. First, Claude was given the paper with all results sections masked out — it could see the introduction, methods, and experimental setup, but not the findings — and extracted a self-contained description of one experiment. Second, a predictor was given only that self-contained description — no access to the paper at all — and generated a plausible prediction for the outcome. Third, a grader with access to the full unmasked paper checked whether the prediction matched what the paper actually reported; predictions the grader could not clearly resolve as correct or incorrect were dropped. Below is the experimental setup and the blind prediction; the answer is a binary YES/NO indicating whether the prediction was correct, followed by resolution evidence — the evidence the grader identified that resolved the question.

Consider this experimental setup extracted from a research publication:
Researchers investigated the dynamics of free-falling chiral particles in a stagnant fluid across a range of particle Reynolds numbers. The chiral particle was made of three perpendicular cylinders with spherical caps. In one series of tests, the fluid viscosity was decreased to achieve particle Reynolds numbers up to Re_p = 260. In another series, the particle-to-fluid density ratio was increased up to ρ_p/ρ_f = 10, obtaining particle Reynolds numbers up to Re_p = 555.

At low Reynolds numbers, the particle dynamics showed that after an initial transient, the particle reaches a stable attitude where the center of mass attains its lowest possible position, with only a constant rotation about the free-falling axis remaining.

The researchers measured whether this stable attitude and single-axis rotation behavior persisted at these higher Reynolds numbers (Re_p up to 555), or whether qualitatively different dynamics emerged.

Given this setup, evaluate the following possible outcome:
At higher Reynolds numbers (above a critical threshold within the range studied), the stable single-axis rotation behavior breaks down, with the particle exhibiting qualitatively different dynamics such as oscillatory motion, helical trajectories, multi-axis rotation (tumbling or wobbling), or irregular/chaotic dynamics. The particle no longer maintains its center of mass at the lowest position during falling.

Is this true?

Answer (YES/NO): NO